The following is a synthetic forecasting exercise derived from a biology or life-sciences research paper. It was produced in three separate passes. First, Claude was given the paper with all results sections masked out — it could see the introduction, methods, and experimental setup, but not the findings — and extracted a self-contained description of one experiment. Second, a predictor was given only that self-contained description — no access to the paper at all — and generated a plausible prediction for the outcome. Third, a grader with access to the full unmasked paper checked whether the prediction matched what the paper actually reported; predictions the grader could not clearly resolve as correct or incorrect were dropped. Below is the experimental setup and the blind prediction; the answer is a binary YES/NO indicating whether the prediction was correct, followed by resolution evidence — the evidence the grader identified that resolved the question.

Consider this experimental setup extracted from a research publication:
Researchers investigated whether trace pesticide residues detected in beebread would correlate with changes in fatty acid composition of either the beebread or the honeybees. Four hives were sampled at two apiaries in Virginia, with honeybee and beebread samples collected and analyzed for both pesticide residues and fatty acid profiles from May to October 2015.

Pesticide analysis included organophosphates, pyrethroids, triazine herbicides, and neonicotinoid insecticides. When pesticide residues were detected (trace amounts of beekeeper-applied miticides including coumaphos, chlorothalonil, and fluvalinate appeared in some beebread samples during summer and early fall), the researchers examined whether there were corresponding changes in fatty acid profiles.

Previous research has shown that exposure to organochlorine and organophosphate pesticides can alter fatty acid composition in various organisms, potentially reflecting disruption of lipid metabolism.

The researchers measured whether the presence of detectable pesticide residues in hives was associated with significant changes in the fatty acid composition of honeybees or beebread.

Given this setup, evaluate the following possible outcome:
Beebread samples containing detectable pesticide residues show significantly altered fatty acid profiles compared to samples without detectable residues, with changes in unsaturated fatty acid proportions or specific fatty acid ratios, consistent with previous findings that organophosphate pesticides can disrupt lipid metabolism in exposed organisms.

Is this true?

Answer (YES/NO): NO